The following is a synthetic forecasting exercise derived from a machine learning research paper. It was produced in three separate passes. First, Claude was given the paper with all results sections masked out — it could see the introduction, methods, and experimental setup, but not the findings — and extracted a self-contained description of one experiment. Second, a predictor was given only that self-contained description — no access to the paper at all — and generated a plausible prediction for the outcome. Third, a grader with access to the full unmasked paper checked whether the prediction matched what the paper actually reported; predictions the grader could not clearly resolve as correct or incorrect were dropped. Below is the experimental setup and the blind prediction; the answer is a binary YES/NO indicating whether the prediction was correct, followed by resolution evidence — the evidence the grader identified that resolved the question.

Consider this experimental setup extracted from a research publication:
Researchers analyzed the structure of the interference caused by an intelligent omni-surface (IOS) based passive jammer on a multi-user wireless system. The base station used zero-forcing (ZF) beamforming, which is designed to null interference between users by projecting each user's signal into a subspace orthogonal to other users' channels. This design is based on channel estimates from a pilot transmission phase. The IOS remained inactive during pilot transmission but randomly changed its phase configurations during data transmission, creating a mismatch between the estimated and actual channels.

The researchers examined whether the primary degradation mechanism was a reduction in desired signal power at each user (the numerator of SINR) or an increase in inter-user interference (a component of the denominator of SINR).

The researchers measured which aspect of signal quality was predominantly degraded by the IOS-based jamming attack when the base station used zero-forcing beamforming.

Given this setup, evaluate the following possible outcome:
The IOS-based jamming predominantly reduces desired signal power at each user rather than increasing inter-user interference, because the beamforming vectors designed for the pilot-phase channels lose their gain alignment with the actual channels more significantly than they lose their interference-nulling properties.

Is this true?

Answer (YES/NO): NO